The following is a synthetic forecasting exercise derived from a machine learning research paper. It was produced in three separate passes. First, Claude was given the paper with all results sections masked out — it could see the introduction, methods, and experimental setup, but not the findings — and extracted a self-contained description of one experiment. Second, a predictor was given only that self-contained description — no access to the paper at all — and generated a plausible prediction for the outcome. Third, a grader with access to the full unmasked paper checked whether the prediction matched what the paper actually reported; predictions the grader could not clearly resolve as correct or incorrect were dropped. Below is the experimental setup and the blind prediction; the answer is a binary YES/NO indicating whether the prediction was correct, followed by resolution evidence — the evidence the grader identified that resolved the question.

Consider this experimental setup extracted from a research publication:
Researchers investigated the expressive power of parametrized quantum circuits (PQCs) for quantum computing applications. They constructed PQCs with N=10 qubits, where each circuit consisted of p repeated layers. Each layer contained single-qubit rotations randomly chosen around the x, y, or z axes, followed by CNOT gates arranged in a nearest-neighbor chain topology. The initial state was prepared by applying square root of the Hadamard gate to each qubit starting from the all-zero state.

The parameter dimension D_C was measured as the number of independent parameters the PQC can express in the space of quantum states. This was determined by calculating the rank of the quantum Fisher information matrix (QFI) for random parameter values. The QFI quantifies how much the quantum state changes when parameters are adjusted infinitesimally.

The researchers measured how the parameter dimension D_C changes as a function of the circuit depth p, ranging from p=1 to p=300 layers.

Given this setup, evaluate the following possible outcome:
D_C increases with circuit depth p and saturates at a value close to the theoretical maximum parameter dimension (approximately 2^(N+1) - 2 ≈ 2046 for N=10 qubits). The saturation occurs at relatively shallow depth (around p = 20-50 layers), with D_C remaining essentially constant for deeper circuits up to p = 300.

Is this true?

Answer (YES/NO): NO